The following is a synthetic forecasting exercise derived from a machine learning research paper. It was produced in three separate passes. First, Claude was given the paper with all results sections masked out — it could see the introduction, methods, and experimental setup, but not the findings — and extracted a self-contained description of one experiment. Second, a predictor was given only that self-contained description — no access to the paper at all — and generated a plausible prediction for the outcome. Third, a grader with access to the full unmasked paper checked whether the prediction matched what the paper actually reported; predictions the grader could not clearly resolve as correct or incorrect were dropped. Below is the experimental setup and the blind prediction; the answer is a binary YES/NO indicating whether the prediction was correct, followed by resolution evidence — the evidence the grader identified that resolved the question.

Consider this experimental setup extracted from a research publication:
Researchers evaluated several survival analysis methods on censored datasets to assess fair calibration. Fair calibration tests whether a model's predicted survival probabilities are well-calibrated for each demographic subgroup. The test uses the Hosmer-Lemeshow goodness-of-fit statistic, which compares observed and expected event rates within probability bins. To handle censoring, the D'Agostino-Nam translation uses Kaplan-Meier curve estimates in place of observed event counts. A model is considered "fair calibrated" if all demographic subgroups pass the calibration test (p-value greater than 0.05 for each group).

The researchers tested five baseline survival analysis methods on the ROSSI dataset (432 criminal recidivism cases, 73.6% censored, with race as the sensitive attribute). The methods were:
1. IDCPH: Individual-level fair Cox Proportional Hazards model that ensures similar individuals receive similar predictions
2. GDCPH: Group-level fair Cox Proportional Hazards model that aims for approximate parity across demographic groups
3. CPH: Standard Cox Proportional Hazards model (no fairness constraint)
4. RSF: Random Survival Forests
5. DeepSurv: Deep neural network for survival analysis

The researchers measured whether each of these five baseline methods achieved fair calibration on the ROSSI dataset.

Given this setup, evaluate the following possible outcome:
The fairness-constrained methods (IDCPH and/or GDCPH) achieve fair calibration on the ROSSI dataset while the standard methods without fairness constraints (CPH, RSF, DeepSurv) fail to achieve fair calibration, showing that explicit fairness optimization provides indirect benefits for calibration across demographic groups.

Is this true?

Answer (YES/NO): YES